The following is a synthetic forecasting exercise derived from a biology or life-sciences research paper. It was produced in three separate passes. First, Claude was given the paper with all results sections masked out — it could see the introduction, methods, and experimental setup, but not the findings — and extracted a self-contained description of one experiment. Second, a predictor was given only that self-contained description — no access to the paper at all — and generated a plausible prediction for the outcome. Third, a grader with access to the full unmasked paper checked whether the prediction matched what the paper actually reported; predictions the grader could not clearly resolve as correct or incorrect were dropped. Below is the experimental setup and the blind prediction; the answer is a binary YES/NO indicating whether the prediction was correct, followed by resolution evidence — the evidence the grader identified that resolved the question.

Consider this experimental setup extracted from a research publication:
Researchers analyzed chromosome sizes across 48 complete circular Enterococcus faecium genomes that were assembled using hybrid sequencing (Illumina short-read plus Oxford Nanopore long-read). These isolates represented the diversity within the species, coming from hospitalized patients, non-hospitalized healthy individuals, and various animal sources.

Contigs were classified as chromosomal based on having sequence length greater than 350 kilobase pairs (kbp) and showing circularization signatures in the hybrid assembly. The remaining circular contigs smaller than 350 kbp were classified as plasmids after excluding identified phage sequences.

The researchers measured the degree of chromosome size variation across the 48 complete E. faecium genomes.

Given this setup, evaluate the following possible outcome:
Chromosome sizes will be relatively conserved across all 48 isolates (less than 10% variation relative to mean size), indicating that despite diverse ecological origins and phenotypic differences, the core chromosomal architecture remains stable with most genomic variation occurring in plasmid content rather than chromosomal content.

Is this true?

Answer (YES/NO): NO